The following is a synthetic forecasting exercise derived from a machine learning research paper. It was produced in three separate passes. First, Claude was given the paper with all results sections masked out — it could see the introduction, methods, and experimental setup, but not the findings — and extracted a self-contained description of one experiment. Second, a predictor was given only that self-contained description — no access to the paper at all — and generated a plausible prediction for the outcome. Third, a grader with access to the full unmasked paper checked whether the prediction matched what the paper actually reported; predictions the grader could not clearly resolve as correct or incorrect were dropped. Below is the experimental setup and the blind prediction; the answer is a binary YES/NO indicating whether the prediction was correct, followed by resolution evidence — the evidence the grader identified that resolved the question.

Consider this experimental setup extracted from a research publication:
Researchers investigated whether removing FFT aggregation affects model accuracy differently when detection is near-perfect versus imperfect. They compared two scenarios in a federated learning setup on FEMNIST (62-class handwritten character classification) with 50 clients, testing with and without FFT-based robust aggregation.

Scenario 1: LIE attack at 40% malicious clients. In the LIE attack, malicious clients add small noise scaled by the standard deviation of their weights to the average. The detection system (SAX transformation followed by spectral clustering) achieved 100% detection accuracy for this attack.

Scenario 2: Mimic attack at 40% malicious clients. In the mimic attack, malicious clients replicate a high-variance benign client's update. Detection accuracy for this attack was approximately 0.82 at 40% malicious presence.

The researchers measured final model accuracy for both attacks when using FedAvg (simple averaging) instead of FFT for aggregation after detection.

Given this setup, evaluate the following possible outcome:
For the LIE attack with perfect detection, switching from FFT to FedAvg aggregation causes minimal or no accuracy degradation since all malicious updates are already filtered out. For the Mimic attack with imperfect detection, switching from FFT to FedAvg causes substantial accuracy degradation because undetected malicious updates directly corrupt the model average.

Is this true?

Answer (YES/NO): YES